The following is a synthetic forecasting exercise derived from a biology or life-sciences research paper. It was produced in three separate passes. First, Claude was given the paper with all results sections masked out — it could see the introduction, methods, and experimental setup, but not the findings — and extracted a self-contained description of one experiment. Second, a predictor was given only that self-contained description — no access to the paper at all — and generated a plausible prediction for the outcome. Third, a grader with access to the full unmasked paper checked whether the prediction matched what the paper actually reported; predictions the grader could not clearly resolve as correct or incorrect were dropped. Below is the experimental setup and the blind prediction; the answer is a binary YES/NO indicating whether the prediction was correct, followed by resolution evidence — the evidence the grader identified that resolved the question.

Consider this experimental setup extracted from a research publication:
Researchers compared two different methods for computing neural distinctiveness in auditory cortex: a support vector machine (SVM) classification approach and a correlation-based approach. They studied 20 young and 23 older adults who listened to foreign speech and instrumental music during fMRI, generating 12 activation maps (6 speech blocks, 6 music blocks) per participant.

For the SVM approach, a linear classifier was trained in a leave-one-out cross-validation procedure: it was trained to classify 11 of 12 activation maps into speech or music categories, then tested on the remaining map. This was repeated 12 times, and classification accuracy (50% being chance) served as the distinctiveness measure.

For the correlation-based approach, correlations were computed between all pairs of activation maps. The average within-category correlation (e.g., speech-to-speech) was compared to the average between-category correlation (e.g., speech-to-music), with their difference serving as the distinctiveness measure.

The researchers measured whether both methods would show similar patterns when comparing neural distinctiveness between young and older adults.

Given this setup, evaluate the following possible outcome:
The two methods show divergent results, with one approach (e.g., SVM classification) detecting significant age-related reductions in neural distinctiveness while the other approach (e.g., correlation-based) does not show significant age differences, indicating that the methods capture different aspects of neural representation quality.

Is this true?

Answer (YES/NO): NO